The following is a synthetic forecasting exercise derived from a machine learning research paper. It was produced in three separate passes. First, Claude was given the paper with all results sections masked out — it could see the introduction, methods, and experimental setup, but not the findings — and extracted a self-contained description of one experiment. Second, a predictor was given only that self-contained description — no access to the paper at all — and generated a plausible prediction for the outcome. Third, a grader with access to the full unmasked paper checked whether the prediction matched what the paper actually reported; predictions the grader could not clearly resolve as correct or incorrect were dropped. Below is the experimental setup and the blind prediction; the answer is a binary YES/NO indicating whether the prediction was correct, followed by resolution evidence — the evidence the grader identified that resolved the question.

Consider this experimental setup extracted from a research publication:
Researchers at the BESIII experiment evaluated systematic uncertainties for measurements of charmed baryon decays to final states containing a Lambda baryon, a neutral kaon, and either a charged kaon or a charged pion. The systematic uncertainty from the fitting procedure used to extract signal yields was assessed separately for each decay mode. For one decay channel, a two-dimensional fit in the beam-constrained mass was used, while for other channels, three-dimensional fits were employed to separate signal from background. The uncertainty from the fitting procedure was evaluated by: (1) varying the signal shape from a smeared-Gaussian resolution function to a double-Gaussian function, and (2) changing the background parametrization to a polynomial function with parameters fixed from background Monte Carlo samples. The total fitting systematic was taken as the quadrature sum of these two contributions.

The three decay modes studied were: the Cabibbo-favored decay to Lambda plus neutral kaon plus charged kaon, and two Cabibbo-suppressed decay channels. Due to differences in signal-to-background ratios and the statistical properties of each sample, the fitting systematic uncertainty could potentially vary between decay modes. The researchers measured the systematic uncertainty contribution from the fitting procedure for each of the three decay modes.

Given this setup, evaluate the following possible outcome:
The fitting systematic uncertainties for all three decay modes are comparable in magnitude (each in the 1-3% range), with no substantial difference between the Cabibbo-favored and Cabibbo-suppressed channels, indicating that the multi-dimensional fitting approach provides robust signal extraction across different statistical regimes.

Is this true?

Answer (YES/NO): NO